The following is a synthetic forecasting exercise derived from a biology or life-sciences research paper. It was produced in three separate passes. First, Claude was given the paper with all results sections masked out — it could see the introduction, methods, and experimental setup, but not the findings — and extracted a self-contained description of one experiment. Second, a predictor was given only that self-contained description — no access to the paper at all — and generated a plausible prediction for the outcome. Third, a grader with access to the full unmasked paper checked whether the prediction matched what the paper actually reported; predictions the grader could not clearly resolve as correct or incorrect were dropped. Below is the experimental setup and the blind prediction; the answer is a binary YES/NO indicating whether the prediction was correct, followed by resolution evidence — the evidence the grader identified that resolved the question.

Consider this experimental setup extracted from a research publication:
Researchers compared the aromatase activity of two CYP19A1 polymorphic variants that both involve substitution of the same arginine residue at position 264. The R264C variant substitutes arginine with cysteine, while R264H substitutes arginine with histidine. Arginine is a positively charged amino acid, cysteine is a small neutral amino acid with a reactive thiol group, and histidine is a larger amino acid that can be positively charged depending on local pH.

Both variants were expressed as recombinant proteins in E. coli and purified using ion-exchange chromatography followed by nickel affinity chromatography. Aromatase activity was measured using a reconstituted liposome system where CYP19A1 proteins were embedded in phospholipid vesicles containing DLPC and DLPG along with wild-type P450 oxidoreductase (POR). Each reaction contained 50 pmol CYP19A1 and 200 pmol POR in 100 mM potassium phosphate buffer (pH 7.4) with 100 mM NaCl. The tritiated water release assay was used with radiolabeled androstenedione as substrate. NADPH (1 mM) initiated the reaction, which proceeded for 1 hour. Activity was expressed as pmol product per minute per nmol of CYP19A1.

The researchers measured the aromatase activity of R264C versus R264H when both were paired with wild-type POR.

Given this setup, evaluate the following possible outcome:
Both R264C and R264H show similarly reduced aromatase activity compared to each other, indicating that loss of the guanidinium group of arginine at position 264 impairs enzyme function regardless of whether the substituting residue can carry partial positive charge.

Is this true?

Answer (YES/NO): NO